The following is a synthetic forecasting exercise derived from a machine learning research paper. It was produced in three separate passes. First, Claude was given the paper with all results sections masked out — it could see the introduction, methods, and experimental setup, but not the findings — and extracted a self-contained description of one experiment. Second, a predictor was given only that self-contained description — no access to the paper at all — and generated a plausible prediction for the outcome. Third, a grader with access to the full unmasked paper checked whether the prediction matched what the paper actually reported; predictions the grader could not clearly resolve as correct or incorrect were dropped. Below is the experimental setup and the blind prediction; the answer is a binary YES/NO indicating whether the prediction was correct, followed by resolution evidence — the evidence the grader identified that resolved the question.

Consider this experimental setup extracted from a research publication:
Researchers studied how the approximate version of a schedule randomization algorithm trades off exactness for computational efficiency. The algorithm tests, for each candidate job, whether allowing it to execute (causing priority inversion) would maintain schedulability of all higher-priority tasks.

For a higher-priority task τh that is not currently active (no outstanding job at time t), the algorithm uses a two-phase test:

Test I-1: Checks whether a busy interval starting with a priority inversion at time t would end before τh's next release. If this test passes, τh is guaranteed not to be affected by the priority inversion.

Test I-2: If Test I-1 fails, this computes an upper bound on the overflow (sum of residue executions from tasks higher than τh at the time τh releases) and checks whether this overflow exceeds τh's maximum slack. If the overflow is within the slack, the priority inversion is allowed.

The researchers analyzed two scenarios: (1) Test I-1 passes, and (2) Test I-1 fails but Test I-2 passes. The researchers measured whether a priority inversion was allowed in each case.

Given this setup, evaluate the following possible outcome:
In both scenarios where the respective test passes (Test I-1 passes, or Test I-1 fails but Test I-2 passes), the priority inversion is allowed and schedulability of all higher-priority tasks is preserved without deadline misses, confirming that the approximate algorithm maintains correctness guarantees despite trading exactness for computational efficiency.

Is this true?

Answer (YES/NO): YES